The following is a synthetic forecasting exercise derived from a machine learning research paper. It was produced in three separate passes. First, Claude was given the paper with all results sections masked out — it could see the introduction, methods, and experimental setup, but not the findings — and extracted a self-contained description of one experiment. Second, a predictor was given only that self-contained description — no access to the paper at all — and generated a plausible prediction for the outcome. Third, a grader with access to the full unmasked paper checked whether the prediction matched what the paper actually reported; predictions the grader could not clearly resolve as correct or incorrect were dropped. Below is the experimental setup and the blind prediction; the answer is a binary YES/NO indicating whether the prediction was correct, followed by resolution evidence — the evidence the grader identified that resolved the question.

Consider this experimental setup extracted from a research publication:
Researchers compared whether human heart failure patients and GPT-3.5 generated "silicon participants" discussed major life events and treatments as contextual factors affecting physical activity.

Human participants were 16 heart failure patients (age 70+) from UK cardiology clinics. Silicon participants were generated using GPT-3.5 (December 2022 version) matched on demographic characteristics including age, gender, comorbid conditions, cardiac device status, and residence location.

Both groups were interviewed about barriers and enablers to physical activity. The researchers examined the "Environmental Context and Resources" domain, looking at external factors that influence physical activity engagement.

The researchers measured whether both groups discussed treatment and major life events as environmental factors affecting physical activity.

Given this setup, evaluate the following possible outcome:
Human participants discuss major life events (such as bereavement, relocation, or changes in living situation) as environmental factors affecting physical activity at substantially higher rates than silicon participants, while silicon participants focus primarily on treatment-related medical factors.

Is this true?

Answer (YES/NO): NO